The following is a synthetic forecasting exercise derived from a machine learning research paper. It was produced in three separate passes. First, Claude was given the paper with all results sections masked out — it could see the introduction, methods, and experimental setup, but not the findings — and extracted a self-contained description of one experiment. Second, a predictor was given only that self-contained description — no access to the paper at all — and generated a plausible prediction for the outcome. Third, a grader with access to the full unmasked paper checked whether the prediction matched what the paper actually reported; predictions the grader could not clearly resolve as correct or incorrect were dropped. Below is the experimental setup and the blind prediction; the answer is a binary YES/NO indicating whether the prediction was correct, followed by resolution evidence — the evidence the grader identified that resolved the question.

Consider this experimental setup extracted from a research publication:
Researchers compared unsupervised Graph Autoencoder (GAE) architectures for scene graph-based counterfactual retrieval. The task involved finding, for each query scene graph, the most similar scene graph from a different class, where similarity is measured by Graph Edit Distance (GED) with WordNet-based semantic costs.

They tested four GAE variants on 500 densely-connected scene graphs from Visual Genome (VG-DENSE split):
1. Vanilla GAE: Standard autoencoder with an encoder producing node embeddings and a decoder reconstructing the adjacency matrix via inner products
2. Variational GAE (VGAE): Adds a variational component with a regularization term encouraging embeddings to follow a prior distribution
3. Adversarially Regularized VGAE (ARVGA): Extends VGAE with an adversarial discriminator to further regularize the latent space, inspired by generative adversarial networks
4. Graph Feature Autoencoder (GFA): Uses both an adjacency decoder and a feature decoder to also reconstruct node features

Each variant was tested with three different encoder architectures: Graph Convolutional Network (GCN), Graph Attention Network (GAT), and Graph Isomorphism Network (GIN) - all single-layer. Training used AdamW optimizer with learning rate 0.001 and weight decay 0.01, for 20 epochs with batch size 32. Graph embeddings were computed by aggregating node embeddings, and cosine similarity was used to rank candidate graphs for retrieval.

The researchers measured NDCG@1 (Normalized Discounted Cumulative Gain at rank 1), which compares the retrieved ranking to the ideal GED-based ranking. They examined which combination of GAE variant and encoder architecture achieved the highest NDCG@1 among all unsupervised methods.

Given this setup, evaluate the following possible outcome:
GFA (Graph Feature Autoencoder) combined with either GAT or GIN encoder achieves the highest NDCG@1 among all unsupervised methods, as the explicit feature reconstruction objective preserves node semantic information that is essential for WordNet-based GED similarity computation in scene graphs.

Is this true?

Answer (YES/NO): NO